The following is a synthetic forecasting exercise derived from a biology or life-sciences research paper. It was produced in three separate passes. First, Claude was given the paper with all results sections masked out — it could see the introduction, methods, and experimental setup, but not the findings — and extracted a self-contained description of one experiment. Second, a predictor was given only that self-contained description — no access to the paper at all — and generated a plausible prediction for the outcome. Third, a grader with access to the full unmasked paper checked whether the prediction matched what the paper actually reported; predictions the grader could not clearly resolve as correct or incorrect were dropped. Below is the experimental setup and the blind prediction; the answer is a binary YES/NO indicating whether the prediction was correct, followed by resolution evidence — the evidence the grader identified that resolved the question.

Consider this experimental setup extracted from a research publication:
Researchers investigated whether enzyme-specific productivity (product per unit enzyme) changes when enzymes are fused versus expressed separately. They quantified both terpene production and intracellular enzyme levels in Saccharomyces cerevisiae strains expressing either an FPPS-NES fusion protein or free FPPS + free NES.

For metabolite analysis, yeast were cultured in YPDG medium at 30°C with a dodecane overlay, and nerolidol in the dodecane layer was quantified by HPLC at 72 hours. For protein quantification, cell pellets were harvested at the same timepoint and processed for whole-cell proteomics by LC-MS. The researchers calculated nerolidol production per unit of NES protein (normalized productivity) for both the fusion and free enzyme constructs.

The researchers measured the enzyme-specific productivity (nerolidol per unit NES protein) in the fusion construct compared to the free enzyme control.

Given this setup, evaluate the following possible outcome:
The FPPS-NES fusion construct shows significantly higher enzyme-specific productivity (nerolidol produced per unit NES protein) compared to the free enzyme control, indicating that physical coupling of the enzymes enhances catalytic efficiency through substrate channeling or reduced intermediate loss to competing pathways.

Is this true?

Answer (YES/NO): NO